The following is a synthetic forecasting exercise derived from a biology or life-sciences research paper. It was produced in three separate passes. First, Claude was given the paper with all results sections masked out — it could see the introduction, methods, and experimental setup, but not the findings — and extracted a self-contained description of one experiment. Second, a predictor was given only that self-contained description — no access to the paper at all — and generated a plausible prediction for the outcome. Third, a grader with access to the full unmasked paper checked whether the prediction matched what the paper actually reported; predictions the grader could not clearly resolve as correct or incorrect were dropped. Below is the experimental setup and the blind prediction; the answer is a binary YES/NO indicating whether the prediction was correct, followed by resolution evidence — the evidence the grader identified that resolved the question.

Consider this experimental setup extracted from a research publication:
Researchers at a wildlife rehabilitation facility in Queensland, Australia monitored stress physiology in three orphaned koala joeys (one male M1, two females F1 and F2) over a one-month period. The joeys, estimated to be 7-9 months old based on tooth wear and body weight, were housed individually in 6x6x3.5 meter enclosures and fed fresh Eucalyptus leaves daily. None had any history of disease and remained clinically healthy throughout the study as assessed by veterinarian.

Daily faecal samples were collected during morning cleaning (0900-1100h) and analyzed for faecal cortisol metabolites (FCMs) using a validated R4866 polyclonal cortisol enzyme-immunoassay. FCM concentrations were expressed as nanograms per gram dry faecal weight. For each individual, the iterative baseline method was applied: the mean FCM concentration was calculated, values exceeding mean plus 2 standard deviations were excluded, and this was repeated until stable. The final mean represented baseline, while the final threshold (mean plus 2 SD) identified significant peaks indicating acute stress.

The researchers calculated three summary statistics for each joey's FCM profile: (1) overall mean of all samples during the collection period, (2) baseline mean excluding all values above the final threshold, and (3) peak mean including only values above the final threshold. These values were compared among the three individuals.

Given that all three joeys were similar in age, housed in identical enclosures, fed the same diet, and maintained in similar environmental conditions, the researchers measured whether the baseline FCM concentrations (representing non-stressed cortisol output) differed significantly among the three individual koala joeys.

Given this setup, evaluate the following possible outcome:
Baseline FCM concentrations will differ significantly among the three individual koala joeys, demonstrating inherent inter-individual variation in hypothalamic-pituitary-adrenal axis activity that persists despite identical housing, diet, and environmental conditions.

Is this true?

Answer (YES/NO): YES